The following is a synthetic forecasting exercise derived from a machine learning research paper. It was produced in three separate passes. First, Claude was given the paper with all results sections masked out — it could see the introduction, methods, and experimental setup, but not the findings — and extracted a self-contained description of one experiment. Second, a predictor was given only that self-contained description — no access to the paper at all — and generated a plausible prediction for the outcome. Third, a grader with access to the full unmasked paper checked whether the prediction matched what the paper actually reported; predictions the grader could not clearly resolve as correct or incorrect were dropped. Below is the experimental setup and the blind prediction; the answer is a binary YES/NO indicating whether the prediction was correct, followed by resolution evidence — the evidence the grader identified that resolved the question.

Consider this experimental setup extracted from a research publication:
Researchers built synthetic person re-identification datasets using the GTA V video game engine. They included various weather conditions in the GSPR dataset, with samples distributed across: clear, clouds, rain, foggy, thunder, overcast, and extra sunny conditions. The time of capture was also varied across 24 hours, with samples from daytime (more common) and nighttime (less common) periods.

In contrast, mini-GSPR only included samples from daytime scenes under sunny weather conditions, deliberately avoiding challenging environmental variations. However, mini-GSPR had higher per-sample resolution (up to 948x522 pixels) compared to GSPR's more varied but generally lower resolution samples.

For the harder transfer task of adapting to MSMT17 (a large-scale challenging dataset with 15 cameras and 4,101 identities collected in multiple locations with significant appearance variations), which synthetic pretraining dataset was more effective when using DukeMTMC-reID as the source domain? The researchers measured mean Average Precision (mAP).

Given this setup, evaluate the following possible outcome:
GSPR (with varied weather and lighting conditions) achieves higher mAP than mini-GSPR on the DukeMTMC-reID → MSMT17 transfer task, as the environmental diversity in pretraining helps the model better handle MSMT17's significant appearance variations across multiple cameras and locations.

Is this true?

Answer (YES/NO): YES